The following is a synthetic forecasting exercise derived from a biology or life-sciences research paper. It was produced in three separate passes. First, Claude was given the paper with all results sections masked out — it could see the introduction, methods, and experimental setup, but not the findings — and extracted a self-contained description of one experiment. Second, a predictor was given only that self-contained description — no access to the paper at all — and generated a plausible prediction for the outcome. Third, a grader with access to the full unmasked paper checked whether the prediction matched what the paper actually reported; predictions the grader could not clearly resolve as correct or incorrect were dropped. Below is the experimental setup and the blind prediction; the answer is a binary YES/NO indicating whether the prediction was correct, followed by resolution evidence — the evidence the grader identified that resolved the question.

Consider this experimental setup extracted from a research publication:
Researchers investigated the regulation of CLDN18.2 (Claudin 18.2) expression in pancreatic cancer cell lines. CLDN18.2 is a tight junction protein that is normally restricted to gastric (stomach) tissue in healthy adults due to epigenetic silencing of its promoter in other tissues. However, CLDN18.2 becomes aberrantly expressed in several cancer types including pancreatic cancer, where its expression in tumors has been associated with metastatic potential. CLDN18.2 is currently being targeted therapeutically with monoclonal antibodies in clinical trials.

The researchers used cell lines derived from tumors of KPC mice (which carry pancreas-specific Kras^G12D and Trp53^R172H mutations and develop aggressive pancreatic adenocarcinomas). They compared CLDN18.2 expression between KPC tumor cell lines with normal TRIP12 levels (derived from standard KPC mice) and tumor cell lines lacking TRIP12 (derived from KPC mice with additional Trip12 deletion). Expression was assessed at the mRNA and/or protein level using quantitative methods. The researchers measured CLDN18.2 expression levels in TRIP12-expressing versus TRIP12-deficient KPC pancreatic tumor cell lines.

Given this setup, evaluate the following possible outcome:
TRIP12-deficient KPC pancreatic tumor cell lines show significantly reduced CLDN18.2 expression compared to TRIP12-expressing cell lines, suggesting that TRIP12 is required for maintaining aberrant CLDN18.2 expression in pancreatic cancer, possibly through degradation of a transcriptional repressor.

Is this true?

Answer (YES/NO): YES